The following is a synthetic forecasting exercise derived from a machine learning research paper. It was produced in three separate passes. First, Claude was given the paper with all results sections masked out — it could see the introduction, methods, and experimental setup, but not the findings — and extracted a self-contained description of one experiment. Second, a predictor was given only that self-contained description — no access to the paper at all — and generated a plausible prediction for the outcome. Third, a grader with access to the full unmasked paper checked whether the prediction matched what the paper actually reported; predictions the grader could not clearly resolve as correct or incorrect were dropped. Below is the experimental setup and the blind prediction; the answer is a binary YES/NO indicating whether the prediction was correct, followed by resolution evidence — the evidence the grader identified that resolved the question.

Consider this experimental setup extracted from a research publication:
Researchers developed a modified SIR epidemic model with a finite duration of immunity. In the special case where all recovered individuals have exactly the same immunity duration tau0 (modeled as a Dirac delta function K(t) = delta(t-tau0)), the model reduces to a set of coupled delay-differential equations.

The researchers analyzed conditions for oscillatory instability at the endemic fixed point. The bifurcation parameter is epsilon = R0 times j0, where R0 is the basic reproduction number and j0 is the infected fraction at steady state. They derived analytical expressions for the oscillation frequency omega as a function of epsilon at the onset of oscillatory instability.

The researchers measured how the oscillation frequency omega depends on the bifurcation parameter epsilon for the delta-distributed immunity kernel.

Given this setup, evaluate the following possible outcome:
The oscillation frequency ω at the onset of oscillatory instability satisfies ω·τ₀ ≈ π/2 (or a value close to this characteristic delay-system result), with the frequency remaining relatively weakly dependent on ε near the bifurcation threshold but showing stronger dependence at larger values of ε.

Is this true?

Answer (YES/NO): NO